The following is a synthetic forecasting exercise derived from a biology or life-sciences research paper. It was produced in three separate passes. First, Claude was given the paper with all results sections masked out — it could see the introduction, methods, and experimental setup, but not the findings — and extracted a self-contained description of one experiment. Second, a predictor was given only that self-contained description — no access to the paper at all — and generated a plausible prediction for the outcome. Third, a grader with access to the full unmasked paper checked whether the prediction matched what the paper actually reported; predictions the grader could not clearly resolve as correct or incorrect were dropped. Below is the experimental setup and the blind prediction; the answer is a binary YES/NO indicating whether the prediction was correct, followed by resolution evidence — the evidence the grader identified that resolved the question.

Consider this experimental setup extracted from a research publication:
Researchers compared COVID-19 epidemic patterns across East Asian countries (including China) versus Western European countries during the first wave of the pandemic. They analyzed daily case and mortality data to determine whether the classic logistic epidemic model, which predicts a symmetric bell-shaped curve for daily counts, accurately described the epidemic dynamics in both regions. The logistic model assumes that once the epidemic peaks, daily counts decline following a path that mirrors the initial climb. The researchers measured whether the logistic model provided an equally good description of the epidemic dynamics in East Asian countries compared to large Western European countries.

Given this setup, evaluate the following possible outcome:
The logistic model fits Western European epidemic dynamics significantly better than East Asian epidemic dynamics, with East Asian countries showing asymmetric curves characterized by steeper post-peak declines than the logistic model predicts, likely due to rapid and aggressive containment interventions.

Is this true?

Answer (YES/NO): NO